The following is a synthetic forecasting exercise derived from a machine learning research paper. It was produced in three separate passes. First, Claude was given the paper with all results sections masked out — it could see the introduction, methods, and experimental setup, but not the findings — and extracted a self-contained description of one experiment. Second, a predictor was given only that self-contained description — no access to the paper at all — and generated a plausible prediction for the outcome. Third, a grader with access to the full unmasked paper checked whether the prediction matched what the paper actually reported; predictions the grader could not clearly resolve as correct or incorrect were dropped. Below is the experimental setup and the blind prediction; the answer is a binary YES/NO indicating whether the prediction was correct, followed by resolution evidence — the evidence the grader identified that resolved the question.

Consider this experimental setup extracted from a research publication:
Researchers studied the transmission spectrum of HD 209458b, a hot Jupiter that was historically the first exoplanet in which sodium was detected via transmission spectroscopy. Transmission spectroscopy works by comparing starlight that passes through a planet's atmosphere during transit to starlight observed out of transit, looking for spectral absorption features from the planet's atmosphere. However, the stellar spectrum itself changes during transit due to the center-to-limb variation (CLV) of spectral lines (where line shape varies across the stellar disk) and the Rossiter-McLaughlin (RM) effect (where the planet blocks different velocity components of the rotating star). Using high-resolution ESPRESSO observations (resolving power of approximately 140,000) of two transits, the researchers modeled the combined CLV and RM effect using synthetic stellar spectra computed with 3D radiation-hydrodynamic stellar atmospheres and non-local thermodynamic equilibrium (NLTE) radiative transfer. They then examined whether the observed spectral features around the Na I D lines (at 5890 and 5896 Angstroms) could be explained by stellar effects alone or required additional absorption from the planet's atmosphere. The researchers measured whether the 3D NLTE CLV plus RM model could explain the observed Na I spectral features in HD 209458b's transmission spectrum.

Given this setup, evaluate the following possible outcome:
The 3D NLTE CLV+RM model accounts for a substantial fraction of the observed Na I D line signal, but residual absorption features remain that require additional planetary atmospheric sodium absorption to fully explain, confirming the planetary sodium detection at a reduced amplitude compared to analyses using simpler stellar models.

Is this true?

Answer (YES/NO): NO